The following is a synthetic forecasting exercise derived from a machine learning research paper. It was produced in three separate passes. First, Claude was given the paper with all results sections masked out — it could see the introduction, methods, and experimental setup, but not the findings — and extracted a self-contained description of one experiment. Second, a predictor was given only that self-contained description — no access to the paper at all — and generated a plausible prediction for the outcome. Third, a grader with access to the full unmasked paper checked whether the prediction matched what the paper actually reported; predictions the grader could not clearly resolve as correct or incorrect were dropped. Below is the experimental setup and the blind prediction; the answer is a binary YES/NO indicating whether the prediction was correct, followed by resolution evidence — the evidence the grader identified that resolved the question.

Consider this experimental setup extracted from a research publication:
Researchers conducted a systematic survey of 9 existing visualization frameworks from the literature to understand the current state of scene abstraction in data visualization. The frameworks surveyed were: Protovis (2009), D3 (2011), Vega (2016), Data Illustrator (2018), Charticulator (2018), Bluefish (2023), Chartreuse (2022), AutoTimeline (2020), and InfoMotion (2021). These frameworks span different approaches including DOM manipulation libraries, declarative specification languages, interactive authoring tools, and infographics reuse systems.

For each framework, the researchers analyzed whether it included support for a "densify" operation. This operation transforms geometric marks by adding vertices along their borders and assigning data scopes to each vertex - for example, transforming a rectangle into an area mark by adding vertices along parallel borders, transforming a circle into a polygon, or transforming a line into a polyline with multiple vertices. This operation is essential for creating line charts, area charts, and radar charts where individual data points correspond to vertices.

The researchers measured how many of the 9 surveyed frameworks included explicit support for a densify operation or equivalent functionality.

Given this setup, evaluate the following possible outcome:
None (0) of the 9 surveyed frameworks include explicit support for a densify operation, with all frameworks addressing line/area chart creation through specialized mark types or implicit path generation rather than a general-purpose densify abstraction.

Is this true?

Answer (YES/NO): YES